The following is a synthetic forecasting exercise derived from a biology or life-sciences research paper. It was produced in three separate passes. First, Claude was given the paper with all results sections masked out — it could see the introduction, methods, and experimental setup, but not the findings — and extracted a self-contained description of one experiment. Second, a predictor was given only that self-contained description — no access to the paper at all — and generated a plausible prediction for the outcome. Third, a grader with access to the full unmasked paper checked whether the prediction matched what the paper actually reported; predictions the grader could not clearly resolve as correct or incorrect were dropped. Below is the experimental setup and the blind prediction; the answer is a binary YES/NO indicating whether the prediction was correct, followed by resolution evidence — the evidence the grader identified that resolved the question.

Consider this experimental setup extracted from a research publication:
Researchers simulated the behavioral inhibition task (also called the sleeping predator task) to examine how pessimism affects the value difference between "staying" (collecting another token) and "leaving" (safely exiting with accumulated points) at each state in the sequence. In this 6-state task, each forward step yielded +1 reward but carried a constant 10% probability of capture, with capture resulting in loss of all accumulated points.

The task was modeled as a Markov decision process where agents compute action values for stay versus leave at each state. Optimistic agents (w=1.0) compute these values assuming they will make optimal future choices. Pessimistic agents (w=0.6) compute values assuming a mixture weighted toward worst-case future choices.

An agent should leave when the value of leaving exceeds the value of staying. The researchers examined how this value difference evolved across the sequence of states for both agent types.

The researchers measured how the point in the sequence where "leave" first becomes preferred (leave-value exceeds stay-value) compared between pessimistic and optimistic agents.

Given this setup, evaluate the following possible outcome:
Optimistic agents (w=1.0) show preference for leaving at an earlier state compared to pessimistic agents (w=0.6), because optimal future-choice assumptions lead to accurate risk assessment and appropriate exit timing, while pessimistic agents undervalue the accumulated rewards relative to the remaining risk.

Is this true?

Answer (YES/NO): NO